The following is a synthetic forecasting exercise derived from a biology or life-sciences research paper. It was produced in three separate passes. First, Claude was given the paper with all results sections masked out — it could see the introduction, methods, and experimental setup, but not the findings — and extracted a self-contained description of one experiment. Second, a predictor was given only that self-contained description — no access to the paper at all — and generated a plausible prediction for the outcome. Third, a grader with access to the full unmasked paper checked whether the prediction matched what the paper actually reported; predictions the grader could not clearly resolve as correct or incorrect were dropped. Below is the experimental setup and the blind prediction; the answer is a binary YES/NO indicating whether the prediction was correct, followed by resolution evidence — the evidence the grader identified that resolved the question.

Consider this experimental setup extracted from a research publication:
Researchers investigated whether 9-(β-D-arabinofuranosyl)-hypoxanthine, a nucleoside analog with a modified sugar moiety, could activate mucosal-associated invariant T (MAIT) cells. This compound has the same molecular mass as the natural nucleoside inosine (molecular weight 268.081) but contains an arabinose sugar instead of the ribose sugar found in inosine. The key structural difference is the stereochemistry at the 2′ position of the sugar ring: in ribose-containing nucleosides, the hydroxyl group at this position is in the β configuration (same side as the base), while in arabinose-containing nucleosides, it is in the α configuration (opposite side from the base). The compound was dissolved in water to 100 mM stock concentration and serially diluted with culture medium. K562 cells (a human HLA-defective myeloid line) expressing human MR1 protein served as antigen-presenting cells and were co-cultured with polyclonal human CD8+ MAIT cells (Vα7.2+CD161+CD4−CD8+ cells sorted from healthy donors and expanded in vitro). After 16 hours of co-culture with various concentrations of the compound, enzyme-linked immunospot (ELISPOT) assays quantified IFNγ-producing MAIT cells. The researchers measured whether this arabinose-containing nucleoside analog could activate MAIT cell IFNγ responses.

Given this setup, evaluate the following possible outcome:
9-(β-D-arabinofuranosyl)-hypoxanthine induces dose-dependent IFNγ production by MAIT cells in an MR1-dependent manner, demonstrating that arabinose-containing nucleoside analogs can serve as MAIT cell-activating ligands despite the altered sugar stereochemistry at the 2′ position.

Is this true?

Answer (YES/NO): NO